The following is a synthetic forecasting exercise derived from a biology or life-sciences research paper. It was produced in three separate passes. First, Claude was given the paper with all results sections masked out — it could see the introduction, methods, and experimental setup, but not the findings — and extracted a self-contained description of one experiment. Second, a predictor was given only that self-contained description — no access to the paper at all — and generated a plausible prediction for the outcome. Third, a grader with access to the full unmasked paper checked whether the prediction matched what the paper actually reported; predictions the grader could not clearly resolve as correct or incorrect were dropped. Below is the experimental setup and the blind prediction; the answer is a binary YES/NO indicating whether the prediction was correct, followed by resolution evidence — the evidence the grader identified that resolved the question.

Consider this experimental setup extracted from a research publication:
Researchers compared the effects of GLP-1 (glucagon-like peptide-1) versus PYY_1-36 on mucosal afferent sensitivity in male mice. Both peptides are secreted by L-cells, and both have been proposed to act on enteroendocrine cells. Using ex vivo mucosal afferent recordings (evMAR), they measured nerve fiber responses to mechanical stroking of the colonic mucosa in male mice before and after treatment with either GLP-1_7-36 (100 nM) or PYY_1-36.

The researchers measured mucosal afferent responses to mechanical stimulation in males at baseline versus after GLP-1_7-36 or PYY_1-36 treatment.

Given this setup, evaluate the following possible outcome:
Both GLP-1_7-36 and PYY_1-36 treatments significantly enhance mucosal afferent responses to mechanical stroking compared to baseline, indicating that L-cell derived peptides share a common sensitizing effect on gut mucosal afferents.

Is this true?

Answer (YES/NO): NO